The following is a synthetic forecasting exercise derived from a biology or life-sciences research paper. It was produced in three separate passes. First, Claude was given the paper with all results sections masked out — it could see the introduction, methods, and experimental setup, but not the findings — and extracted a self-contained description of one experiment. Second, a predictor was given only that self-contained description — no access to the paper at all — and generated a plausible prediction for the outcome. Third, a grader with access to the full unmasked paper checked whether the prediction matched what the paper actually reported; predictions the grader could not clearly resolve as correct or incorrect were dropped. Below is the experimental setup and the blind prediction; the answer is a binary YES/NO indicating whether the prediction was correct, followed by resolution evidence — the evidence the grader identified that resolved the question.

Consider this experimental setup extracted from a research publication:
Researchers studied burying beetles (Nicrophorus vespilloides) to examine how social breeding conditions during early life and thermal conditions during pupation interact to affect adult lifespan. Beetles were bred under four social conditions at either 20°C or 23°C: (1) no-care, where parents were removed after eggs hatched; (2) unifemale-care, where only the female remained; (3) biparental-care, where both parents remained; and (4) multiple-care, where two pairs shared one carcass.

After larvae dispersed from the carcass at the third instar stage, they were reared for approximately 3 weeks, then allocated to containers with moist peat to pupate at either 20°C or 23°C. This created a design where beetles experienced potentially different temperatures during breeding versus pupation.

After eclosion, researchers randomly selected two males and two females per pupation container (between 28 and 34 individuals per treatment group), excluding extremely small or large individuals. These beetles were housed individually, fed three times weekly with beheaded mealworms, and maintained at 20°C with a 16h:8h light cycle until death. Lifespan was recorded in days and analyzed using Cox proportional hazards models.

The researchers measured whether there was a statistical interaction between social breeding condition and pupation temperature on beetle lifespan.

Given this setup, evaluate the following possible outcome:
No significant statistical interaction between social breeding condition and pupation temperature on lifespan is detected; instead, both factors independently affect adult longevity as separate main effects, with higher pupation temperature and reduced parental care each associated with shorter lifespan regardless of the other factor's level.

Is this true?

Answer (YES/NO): NO